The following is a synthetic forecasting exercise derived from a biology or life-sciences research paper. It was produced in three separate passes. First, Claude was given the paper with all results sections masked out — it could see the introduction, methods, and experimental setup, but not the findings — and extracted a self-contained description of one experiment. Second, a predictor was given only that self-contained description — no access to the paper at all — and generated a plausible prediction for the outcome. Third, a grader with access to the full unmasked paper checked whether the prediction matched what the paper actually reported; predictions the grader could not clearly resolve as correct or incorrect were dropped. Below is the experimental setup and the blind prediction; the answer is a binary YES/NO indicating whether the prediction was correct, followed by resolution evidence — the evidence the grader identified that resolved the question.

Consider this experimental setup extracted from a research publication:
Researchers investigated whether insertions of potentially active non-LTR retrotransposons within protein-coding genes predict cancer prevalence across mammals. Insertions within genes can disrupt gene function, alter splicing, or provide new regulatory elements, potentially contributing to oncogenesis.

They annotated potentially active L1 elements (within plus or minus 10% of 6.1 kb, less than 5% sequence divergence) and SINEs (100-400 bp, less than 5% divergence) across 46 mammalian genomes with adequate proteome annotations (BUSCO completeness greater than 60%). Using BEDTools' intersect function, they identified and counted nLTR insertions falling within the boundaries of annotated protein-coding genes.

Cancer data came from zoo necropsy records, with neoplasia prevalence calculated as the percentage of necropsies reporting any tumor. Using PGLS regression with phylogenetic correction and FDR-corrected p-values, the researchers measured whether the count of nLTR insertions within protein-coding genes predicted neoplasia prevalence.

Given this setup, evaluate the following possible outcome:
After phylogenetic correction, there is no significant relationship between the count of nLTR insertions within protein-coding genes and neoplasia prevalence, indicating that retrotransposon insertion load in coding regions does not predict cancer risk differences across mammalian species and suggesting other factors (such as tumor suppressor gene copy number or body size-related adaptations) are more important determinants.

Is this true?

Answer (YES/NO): NO